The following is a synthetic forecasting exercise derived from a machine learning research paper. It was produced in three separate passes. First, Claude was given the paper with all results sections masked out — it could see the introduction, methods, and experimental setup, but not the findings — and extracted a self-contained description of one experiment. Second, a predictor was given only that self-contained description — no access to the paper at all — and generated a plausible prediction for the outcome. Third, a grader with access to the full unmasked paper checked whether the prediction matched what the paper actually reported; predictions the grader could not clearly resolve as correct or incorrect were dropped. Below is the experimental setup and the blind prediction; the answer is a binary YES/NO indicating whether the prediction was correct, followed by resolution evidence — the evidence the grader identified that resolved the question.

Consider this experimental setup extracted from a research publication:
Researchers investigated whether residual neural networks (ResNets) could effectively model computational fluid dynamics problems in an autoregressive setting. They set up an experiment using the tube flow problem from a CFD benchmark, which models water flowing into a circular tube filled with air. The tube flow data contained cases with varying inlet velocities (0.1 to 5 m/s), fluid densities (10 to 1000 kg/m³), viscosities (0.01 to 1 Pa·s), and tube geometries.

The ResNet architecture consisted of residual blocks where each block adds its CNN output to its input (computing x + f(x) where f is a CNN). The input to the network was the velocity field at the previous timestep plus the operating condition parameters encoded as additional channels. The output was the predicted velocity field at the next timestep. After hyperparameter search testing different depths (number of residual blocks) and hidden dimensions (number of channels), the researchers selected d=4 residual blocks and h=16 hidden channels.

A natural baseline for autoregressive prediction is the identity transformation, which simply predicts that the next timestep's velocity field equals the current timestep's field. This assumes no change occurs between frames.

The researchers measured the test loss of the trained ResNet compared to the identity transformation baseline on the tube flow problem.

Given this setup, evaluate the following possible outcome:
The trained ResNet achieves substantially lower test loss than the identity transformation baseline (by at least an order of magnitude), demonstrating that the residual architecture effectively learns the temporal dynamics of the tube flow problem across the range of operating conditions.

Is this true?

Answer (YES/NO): NO